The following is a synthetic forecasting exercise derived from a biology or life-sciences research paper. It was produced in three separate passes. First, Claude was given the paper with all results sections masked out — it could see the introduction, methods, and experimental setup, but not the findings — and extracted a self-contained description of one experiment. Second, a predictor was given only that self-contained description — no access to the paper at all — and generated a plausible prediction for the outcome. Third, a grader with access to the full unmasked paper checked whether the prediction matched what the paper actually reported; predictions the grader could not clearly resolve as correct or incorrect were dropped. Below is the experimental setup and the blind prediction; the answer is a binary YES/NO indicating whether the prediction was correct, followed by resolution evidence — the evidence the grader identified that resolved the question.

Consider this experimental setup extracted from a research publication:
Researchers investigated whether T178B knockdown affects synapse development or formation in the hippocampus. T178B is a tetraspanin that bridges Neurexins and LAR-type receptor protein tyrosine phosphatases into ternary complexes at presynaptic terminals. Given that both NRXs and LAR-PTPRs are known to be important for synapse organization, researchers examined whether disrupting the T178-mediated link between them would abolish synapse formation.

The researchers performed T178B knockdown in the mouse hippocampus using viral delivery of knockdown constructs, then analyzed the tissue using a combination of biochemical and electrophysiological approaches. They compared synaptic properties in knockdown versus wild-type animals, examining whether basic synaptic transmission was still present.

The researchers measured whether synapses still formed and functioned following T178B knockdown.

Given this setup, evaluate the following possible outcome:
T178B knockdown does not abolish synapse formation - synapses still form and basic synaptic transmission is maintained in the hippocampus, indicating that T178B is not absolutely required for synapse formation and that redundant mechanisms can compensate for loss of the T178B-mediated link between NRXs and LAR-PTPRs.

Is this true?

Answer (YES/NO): YES